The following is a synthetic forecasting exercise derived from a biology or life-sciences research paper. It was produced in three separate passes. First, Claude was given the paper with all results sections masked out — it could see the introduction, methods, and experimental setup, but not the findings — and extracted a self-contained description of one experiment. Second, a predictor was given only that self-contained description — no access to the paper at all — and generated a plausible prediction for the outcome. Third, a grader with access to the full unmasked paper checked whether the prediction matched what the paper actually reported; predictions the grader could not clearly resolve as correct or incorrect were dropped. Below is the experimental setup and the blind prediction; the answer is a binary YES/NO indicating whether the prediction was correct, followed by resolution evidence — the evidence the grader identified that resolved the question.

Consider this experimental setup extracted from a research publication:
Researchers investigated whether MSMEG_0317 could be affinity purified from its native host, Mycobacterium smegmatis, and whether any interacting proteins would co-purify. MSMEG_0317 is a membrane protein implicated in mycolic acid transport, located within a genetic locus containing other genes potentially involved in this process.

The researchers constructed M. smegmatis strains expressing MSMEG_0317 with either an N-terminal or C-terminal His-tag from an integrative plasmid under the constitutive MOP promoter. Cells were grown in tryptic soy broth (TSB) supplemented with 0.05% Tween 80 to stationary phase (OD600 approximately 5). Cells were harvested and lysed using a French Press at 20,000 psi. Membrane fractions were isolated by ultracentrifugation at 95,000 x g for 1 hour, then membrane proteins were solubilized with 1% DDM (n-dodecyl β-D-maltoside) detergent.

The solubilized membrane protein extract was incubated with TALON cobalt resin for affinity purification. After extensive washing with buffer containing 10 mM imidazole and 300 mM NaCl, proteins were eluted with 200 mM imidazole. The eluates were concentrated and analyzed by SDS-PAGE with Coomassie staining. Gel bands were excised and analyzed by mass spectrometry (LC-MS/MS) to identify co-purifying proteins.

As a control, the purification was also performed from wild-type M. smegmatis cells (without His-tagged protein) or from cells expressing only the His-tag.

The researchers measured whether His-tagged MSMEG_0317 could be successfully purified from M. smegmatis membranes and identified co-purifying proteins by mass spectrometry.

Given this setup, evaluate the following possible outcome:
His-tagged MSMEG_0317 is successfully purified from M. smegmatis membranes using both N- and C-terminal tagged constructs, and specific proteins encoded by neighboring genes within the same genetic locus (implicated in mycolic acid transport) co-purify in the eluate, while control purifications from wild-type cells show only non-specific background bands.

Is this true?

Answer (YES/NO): NO